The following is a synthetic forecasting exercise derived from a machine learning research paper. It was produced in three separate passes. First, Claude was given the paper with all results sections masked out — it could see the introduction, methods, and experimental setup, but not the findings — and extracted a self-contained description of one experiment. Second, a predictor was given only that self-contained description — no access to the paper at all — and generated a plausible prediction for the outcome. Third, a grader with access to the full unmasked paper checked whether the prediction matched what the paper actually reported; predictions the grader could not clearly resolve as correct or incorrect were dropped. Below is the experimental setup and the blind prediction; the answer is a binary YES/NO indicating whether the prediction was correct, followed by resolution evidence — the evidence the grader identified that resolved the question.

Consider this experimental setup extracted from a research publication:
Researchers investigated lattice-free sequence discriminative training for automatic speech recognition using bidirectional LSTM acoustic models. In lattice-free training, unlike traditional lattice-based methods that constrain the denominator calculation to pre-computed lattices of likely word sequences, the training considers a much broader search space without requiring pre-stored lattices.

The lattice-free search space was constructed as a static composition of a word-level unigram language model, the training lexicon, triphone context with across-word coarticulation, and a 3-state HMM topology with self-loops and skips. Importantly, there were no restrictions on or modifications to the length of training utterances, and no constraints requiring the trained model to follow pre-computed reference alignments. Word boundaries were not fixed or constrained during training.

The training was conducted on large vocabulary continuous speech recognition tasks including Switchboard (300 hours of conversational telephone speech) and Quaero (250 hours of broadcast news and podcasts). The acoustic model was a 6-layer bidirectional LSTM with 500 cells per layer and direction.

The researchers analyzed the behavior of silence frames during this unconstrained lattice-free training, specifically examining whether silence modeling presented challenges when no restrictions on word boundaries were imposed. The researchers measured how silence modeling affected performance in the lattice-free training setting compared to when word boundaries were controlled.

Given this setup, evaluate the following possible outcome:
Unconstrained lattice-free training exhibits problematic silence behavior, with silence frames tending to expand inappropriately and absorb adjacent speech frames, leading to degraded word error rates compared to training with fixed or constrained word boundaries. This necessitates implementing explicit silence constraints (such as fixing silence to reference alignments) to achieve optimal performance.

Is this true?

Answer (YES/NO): NO